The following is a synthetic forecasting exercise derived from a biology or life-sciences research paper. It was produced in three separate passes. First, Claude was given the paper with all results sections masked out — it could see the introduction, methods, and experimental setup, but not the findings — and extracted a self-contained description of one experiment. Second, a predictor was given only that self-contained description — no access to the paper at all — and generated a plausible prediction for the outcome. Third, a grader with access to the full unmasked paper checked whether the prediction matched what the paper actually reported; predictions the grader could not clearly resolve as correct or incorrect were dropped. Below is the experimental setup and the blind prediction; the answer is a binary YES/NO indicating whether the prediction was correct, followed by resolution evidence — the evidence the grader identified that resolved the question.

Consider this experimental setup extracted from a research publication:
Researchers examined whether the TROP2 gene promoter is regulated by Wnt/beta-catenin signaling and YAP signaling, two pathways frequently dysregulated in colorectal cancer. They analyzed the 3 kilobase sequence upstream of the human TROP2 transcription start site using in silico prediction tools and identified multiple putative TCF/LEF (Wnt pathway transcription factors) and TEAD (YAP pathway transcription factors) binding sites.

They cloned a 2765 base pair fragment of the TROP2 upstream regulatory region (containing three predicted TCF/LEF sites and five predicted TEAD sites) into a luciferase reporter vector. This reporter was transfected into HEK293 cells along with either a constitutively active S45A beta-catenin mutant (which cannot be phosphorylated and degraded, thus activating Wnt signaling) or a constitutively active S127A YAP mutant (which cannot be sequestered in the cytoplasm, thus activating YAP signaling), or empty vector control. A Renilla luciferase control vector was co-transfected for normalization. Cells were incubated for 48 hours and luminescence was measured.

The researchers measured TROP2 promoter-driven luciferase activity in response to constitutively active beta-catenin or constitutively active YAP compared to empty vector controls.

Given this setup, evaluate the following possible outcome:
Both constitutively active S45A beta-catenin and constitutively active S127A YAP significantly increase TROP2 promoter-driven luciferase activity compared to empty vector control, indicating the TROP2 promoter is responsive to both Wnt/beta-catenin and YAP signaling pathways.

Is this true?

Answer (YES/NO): NO